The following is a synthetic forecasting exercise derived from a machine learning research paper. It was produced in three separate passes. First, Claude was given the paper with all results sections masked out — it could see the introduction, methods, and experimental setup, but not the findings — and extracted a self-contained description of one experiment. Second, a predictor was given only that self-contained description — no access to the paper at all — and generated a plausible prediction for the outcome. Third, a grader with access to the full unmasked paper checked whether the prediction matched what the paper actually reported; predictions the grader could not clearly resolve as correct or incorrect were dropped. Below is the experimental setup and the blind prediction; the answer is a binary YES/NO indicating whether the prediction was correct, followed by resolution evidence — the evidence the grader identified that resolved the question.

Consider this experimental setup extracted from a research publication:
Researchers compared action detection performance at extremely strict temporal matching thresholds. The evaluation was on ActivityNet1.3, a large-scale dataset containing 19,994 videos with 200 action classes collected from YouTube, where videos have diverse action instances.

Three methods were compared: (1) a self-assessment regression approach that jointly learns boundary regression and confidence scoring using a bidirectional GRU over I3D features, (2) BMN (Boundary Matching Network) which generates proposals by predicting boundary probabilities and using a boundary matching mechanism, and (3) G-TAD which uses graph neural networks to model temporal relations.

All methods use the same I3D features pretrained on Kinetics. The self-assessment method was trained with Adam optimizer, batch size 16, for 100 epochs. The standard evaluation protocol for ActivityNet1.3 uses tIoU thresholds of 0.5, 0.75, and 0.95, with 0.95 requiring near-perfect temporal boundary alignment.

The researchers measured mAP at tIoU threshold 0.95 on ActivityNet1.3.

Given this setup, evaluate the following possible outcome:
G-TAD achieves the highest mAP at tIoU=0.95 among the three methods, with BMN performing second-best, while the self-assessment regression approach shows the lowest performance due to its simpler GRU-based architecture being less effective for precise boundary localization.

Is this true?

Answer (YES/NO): YES